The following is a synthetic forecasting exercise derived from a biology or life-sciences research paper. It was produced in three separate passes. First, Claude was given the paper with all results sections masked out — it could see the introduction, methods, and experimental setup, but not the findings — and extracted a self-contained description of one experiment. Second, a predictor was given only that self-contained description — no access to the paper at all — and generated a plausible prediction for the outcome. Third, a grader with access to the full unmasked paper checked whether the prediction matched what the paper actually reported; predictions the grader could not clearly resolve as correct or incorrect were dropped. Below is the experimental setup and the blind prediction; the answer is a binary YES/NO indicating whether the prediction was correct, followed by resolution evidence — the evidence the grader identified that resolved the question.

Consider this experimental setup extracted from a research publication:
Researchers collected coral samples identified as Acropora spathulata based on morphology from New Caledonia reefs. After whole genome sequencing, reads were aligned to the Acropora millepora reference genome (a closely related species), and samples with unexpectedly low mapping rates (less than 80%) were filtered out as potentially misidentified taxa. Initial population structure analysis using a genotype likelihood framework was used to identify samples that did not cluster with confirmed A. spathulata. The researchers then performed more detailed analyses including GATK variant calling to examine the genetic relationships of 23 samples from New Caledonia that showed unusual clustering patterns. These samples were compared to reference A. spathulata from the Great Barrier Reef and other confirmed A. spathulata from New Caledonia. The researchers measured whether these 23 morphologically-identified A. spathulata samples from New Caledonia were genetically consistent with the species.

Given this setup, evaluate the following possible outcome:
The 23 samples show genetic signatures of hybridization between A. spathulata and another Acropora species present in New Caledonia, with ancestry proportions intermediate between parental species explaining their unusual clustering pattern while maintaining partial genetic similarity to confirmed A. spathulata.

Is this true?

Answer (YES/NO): NO